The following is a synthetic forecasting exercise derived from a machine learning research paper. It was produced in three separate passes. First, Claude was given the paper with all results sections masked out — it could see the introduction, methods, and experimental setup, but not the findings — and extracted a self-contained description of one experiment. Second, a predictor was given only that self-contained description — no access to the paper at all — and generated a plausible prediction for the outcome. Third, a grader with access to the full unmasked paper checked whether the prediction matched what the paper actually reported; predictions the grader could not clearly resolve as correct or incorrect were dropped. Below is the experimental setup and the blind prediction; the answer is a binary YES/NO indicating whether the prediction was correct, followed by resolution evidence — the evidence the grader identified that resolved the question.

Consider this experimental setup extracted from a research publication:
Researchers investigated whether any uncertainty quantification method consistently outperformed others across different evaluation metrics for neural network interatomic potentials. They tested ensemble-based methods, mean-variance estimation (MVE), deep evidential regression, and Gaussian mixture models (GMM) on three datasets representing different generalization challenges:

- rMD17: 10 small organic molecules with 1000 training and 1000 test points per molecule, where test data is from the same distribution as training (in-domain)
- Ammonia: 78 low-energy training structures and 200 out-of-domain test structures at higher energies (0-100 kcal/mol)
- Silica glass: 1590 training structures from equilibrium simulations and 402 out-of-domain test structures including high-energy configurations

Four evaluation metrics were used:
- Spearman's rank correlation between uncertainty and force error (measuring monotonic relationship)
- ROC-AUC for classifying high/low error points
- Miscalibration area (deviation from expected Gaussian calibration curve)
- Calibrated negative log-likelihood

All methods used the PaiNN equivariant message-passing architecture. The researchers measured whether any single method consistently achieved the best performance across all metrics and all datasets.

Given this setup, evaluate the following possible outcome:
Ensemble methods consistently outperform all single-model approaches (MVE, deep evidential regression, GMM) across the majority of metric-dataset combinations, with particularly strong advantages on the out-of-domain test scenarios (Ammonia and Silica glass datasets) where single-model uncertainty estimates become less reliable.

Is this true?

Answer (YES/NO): NO